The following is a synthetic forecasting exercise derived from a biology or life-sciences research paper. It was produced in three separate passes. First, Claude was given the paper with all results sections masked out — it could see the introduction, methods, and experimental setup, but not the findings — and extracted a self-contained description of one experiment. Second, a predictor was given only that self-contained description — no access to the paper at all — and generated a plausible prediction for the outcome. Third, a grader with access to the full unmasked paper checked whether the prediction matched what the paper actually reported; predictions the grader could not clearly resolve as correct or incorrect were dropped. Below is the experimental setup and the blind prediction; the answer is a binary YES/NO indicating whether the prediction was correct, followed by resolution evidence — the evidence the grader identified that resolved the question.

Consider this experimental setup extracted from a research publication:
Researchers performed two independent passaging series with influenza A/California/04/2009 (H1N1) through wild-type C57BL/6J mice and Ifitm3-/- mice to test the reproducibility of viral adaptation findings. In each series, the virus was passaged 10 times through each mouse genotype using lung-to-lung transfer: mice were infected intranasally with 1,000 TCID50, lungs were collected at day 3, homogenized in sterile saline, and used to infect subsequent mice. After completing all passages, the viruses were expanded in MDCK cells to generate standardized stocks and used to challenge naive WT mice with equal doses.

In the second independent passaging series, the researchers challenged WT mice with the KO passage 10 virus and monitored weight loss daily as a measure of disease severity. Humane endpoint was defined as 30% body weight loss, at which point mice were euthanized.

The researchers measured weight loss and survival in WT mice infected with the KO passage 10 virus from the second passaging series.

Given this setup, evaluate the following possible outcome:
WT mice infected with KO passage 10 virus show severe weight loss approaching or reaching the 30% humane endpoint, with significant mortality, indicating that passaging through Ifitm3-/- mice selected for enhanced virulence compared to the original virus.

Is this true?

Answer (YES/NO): YES